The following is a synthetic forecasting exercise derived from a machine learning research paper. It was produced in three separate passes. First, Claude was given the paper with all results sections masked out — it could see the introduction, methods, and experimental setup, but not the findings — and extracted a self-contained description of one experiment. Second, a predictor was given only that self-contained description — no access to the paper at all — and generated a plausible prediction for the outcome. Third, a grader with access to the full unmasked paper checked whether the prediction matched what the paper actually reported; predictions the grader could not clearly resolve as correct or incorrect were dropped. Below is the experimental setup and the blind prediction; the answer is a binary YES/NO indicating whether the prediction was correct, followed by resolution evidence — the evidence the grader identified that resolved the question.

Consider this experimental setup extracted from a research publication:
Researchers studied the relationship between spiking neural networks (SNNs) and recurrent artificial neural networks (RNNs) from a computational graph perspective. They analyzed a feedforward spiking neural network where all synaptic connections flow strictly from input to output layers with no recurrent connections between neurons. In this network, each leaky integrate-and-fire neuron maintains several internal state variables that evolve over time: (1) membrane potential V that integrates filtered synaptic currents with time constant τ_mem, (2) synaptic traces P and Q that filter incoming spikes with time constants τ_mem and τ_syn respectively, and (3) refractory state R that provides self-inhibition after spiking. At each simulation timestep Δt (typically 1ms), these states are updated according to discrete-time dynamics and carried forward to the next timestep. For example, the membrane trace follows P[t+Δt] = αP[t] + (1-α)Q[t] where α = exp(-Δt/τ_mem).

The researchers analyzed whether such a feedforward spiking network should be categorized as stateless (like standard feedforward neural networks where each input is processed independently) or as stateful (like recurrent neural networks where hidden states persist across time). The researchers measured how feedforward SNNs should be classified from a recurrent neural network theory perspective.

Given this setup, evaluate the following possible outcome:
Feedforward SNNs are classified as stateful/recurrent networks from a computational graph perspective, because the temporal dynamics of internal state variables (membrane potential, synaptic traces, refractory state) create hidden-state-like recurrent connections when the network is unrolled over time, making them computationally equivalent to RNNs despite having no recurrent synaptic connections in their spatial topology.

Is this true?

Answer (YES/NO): YES